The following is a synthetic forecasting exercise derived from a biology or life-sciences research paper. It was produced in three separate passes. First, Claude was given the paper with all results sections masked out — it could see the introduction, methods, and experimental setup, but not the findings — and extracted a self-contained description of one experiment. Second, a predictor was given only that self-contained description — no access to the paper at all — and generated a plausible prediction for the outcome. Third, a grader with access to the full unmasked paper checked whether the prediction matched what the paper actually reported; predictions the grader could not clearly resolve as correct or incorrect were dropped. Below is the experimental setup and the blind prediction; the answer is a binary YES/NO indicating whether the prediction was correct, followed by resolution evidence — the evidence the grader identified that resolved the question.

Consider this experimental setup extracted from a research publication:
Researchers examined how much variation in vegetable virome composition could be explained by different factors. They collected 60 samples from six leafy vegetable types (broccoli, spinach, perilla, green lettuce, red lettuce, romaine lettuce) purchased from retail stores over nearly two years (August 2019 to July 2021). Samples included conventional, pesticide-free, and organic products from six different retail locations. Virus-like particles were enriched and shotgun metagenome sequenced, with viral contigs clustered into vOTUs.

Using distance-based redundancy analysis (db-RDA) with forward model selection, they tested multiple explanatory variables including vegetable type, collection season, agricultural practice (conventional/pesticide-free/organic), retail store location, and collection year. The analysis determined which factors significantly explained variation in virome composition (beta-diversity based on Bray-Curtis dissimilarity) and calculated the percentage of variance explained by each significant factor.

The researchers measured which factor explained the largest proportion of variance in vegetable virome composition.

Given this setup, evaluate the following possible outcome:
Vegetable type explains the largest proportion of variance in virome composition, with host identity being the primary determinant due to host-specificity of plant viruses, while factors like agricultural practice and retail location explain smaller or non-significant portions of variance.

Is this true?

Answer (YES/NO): YES